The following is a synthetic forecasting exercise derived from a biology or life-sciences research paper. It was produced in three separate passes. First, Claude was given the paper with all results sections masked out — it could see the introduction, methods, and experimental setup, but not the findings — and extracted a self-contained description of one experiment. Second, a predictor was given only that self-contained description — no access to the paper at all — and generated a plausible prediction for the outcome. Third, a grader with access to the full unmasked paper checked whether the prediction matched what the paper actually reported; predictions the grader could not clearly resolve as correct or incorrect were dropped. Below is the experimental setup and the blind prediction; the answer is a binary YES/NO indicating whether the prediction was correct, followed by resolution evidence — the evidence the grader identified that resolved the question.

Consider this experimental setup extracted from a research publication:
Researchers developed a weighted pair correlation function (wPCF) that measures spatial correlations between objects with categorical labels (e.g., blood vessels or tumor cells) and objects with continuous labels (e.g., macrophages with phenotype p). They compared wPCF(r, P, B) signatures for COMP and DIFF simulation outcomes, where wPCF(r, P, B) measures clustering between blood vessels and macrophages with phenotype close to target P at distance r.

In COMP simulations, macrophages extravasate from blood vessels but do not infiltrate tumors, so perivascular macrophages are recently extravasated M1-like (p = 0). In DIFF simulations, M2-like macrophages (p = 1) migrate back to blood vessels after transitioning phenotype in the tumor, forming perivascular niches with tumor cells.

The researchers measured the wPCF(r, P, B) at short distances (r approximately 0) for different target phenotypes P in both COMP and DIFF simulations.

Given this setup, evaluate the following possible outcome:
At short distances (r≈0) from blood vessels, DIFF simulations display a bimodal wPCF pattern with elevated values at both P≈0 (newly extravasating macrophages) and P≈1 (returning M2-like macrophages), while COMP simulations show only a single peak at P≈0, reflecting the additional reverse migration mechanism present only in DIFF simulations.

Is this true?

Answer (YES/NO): NO